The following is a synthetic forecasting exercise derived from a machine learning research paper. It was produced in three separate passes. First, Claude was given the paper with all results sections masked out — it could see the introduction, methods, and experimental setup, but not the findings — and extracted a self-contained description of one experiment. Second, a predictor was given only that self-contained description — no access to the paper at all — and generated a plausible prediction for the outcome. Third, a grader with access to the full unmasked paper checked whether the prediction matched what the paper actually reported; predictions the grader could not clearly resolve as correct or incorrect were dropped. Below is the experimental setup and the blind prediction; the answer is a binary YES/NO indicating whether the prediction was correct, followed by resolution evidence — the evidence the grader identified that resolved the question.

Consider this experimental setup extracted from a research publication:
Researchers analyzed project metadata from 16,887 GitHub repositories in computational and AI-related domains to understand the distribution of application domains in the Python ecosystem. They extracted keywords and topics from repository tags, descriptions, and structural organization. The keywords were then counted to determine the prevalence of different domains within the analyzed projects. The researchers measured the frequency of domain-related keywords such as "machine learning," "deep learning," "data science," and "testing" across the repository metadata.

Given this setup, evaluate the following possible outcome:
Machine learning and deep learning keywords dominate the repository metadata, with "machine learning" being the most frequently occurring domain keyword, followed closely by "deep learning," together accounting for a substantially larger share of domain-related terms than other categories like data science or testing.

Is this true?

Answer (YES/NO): NO